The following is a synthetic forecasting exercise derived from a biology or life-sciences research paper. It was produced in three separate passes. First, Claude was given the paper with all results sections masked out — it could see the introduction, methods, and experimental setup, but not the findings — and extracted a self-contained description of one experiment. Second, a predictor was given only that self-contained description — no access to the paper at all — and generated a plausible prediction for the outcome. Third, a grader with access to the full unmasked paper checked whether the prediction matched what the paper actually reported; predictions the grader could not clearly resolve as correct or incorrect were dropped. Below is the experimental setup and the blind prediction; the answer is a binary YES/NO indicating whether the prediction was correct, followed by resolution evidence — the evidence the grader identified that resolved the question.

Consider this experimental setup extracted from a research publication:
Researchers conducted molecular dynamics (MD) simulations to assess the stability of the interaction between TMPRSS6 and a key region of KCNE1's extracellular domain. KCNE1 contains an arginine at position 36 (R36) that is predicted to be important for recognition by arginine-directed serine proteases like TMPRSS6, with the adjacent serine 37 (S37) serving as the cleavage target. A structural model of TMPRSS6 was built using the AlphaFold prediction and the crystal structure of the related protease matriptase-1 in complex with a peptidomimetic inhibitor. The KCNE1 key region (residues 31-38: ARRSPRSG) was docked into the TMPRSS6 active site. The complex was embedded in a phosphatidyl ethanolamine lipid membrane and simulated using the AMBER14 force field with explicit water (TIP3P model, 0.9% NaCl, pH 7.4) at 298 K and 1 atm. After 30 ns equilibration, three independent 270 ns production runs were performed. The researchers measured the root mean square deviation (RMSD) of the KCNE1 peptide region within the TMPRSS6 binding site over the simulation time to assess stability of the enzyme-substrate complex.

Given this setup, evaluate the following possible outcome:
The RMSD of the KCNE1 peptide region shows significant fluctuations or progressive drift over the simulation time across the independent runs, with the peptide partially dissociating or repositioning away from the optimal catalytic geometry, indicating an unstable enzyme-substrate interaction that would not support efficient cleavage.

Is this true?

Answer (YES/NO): NO